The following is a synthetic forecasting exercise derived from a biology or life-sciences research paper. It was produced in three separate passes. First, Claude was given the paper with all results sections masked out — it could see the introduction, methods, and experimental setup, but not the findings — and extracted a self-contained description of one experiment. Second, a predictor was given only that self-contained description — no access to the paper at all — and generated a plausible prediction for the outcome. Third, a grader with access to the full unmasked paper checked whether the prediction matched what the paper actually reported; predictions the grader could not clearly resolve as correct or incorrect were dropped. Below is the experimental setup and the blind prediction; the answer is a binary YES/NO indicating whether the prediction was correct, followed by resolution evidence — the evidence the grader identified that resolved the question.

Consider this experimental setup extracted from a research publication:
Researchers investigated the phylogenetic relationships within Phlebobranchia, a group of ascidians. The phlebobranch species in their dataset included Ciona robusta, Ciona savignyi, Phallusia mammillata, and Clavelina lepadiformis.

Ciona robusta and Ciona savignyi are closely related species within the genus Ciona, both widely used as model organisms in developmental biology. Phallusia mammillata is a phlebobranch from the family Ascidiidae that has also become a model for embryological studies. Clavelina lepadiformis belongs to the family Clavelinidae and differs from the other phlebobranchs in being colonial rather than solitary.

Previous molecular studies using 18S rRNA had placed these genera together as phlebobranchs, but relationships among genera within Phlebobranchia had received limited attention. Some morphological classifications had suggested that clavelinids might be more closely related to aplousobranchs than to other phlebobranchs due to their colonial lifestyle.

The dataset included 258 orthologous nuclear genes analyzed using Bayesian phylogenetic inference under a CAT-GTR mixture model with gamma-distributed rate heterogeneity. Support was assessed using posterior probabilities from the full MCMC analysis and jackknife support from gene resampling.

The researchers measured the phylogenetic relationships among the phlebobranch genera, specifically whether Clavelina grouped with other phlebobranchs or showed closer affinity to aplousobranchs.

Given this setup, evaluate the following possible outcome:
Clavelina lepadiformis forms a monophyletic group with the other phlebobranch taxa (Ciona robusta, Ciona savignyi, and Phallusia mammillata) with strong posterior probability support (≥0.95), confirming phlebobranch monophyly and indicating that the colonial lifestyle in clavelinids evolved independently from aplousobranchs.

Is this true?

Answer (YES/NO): NO